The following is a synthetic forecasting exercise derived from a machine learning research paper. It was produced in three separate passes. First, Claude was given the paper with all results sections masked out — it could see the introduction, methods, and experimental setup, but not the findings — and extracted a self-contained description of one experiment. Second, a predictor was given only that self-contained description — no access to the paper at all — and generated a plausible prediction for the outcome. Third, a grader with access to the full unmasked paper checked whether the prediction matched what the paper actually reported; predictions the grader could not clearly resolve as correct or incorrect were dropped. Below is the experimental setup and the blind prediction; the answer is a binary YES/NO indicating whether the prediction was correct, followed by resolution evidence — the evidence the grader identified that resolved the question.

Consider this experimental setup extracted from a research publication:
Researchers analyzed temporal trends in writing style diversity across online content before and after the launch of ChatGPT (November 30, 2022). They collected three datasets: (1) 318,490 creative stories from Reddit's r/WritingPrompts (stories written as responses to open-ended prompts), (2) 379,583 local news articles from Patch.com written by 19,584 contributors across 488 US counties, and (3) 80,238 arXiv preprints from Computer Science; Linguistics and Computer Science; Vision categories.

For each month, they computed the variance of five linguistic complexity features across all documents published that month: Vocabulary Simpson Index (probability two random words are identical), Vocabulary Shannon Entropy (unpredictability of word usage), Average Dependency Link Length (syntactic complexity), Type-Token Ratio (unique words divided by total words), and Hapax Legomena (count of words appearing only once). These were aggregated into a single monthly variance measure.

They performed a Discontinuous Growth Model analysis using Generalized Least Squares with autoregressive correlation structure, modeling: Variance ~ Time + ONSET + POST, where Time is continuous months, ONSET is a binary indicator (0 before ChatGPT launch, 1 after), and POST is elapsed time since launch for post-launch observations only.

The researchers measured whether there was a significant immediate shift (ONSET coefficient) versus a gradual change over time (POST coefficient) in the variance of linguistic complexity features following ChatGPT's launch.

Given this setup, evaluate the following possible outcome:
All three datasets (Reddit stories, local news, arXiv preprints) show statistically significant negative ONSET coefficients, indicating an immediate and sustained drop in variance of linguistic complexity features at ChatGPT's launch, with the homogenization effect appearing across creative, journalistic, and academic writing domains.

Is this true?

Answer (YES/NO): NO